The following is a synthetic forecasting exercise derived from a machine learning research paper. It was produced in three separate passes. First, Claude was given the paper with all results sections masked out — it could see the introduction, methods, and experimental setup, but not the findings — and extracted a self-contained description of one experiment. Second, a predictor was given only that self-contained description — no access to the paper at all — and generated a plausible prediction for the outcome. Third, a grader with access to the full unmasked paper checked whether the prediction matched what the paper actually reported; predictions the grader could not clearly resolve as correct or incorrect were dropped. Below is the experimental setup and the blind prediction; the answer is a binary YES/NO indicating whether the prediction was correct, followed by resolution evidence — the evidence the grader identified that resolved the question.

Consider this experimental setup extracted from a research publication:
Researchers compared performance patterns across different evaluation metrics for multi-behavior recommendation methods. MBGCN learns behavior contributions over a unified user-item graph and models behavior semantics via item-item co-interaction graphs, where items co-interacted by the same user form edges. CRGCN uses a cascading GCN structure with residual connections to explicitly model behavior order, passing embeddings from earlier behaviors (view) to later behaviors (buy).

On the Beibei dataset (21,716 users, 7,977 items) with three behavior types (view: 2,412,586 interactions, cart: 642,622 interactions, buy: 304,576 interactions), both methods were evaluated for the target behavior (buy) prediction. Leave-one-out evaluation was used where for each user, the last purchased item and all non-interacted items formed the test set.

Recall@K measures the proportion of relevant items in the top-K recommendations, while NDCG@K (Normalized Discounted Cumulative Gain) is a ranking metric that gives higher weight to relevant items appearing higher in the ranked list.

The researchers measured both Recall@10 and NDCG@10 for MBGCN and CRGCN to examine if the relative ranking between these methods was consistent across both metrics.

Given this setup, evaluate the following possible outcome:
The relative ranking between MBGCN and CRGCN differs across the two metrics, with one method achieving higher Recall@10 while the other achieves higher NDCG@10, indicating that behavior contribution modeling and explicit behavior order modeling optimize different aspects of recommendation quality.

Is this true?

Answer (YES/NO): YES